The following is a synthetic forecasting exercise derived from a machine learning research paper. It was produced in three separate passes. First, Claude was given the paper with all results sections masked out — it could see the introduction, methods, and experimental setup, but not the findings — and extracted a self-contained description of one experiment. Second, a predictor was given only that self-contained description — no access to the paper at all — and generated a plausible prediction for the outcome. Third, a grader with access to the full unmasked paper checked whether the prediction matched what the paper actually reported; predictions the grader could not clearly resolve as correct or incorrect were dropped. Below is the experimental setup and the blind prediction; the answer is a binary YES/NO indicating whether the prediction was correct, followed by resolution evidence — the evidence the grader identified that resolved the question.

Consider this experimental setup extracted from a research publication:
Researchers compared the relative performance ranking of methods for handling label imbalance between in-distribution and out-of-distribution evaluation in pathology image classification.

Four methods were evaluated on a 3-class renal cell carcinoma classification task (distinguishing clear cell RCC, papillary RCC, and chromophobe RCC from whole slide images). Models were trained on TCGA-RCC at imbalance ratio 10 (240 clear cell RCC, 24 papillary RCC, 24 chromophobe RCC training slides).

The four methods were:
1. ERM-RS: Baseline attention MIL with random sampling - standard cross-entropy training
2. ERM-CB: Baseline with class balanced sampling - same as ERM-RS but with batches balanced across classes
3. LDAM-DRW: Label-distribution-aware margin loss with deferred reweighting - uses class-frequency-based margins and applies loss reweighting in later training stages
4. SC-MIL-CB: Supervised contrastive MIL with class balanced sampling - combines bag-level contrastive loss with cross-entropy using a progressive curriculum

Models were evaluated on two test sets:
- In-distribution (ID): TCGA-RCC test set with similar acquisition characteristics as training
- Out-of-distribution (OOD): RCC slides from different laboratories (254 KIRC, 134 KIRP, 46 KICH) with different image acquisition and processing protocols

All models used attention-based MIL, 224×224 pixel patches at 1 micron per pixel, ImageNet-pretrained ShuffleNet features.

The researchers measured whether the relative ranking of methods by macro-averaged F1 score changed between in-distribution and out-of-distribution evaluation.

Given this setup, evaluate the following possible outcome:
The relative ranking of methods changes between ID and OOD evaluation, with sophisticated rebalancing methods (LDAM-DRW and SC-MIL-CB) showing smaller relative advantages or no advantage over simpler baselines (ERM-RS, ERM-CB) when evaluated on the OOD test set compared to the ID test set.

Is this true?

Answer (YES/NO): NO